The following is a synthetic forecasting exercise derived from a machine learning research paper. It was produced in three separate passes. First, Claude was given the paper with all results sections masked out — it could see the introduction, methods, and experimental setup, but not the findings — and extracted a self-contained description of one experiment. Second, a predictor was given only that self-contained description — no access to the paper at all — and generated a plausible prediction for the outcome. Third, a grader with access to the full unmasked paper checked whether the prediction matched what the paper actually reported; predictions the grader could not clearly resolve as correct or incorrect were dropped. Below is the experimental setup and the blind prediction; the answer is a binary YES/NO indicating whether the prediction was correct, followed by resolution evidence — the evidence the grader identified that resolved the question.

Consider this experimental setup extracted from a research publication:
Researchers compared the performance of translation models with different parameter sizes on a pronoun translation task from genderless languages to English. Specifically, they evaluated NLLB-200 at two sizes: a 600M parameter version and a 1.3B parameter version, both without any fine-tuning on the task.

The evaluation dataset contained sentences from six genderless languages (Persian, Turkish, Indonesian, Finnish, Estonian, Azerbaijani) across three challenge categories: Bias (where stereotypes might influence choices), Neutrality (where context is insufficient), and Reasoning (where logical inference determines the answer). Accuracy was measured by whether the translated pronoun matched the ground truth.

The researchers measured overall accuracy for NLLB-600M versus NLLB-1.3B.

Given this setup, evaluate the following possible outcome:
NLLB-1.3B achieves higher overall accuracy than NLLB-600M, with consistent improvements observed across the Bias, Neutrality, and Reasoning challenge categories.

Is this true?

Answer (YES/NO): NO